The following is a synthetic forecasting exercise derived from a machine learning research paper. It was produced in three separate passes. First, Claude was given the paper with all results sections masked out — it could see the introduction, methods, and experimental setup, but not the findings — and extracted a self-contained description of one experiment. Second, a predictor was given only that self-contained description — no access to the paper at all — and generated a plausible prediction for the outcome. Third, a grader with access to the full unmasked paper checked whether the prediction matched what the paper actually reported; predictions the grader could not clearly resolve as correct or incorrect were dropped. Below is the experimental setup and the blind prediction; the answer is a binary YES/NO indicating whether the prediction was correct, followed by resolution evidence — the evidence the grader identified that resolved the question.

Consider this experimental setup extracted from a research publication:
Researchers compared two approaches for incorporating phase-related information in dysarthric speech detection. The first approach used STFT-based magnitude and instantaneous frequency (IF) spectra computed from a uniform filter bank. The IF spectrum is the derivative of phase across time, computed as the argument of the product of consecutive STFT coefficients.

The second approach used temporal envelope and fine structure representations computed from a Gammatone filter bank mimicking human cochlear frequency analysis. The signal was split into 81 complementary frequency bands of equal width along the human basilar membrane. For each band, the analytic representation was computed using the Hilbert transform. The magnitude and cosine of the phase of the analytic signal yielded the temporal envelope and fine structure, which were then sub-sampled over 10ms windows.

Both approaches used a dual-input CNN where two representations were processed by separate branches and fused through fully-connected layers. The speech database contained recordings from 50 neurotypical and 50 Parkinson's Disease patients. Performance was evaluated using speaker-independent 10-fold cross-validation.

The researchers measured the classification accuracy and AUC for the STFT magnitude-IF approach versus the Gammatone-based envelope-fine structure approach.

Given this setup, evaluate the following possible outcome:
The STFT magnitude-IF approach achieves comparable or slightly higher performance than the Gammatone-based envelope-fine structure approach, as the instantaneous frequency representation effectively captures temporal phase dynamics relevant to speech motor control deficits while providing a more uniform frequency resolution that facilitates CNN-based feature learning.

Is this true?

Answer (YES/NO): NO